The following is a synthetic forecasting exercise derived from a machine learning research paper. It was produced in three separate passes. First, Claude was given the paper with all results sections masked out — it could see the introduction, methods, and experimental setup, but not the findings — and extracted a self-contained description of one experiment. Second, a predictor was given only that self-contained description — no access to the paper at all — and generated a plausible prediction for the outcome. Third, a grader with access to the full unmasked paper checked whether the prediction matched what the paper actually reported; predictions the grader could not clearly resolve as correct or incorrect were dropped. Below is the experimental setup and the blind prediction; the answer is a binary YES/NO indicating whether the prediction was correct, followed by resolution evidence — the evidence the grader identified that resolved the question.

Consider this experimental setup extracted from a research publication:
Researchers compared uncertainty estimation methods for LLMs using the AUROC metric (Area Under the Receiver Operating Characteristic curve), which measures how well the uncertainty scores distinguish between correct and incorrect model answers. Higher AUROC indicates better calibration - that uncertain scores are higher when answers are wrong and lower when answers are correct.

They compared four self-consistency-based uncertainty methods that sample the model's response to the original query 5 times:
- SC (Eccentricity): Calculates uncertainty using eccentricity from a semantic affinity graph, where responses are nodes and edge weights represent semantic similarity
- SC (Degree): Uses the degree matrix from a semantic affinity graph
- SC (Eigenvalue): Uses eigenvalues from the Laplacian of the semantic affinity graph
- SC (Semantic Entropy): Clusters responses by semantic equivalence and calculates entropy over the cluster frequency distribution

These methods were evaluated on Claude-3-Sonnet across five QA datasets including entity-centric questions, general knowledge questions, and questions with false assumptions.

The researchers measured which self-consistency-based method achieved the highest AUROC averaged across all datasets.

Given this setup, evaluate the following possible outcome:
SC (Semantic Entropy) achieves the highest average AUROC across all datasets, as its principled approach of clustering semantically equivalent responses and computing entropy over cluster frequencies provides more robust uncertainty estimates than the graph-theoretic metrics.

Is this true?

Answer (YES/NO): YES